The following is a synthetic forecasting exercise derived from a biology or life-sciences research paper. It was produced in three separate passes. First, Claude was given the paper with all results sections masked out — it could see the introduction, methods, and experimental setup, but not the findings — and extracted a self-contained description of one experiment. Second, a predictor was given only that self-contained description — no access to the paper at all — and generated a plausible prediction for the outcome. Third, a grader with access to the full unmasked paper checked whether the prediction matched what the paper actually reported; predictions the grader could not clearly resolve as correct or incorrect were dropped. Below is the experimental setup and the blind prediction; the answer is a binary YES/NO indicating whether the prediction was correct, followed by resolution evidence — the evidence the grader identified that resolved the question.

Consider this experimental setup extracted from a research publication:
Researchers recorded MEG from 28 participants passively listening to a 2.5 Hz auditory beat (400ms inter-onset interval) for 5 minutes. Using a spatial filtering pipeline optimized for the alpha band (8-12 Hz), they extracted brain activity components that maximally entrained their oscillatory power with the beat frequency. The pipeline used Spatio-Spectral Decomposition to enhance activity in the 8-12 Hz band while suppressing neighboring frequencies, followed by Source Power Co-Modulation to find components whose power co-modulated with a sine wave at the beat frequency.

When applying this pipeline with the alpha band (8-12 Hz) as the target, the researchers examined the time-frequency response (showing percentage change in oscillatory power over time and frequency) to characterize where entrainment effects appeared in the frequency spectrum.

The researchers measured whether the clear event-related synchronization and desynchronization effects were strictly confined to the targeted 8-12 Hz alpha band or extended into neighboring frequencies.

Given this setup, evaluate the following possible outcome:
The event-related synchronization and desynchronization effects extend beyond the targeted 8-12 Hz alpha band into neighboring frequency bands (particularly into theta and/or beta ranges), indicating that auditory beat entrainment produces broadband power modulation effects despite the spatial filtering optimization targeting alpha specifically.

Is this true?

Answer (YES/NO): YES